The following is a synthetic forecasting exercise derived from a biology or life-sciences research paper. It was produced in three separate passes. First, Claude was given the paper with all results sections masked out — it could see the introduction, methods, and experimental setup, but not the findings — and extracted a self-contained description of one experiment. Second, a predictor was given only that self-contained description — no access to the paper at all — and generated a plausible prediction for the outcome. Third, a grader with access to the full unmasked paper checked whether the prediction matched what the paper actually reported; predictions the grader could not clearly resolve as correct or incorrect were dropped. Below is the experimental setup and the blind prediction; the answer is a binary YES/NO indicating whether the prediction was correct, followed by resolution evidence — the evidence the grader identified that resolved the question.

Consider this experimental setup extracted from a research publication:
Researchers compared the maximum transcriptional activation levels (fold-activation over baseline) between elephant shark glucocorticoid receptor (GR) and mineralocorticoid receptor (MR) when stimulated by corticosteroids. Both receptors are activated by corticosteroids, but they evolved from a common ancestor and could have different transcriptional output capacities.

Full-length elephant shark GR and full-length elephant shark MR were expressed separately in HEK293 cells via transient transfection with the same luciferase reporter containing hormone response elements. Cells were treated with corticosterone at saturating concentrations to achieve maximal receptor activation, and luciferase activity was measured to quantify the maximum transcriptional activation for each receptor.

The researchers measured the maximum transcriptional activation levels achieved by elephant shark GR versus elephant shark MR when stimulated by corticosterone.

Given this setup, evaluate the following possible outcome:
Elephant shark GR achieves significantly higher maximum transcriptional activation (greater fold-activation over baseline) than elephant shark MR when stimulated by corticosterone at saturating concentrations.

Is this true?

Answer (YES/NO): YES